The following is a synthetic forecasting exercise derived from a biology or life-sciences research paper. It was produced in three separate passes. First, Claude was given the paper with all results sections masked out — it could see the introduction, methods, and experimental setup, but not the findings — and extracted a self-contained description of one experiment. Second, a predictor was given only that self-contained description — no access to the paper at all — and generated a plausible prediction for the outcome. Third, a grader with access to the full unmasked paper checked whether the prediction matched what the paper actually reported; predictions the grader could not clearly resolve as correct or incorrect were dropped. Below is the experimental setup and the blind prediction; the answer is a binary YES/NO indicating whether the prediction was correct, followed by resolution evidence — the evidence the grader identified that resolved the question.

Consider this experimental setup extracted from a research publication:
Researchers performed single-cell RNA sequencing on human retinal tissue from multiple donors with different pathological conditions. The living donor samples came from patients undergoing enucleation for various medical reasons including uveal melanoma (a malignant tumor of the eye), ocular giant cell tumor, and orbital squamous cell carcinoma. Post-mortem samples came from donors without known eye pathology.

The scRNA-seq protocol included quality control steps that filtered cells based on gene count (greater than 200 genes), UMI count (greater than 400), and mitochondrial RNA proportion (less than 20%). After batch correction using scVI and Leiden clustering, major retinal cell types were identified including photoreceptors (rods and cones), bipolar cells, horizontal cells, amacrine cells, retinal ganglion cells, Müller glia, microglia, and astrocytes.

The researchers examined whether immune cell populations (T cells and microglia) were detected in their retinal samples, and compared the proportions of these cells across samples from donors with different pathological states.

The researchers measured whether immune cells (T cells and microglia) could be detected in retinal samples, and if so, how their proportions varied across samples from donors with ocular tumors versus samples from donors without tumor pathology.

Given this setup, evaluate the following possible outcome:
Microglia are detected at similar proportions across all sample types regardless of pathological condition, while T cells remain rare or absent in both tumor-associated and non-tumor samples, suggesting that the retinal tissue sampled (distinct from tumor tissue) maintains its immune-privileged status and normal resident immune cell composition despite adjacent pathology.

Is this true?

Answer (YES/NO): NO